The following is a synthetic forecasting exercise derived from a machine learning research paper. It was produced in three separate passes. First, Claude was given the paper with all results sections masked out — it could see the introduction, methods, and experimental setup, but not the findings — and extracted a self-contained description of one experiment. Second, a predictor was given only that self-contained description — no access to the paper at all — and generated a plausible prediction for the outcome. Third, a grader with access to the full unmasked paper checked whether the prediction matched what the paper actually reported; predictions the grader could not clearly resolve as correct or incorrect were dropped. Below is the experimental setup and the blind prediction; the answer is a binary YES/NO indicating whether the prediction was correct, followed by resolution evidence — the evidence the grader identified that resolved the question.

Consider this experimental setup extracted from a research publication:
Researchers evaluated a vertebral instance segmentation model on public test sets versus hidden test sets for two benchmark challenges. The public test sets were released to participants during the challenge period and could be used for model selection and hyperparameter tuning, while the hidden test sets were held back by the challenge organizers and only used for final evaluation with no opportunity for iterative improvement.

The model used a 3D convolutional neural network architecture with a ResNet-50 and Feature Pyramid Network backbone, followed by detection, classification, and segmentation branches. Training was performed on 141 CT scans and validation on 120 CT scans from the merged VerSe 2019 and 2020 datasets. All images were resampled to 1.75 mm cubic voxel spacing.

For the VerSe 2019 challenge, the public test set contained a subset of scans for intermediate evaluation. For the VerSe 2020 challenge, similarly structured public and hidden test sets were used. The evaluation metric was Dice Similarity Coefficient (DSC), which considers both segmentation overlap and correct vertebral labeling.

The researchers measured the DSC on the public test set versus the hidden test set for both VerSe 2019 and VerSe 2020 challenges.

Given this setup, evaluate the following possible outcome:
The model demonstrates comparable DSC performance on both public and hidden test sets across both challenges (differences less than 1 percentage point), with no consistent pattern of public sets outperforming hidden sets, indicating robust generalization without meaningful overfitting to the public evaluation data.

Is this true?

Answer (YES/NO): YES